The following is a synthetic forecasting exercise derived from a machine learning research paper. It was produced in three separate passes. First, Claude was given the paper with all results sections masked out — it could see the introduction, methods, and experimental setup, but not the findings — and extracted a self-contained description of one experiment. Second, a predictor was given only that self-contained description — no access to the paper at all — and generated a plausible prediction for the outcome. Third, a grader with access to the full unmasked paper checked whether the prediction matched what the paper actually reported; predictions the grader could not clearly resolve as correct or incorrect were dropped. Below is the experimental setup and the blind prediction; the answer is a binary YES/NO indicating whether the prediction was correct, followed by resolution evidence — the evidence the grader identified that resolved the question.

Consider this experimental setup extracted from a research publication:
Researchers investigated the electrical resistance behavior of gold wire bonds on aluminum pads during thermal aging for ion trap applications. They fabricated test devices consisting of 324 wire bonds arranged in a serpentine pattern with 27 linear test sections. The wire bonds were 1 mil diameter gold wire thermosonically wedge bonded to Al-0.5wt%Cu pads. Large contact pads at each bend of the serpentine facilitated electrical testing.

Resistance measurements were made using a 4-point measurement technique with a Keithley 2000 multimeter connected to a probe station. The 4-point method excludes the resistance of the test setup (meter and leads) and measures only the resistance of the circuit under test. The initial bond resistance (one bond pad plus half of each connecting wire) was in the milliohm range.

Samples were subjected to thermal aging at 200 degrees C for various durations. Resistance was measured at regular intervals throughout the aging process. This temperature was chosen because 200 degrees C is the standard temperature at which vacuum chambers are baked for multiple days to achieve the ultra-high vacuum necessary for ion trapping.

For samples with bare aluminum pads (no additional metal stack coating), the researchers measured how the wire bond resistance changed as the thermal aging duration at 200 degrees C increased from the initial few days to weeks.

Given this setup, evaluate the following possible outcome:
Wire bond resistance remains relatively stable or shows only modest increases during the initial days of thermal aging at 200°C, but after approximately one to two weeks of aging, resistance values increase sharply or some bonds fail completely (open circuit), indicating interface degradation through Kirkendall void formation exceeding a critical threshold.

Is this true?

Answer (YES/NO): NO